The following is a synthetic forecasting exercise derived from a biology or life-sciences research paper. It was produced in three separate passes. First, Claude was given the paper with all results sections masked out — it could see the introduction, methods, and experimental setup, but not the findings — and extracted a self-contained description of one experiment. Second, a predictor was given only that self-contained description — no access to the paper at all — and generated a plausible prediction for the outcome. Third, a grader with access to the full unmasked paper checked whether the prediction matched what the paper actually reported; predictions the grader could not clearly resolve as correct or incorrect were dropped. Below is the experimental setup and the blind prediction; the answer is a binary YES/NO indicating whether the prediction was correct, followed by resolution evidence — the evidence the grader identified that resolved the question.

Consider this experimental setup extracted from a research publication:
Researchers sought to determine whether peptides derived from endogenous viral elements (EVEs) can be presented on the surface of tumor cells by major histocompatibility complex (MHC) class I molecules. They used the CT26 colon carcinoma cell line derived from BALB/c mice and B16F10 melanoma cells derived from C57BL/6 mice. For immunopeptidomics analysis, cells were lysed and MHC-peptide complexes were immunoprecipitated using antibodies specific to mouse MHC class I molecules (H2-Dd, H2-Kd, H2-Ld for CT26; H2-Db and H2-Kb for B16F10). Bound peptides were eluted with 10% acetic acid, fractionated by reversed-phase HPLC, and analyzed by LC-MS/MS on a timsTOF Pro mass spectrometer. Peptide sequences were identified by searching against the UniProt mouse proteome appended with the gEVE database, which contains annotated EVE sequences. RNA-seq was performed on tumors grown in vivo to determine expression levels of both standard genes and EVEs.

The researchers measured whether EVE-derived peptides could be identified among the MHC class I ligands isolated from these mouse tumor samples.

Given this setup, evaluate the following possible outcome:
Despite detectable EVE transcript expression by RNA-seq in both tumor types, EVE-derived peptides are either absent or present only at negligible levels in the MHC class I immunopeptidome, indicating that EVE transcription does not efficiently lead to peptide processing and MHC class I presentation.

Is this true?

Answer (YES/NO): NO